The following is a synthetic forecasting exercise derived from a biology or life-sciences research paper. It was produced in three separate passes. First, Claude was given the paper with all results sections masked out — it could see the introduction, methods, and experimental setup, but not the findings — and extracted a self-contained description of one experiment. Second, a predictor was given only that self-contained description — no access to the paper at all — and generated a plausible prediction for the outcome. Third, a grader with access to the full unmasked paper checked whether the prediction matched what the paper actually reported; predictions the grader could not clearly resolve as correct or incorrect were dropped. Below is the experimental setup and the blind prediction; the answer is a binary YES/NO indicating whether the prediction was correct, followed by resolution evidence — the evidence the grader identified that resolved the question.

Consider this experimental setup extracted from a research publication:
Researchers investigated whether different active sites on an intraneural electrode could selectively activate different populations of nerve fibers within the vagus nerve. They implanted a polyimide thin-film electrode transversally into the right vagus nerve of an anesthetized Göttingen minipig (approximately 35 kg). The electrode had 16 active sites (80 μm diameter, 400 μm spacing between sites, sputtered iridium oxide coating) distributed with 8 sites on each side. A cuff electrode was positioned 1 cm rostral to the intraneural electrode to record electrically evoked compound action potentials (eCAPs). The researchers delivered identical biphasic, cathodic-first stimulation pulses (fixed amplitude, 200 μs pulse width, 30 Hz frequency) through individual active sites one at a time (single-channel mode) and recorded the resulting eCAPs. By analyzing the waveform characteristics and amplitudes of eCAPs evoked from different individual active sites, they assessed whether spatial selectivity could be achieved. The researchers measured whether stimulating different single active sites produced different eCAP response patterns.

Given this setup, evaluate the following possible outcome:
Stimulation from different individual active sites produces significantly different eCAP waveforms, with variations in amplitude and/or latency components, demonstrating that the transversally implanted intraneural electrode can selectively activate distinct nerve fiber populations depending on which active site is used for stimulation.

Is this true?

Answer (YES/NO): YES